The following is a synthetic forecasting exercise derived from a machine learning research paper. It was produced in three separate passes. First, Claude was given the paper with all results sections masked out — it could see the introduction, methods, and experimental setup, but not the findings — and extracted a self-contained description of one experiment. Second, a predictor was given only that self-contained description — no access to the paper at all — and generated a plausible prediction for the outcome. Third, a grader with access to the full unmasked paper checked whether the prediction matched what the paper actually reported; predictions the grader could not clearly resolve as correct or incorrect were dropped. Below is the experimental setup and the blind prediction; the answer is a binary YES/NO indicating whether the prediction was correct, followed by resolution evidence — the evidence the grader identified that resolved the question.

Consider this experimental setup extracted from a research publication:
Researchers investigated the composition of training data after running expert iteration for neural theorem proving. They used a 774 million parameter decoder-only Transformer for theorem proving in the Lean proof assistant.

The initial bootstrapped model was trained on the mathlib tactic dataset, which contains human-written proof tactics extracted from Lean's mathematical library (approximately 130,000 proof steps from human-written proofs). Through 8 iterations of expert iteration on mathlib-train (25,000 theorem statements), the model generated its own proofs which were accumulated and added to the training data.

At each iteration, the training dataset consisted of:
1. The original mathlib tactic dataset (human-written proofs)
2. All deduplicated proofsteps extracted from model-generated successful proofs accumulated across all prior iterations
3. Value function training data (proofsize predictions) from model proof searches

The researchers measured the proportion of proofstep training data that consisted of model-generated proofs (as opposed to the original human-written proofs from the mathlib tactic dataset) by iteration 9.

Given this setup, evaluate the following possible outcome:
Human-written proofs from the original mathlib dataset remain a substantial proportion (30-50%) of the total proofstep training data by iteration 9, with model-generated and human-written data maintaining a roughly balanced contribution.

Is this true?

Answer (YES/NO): NO